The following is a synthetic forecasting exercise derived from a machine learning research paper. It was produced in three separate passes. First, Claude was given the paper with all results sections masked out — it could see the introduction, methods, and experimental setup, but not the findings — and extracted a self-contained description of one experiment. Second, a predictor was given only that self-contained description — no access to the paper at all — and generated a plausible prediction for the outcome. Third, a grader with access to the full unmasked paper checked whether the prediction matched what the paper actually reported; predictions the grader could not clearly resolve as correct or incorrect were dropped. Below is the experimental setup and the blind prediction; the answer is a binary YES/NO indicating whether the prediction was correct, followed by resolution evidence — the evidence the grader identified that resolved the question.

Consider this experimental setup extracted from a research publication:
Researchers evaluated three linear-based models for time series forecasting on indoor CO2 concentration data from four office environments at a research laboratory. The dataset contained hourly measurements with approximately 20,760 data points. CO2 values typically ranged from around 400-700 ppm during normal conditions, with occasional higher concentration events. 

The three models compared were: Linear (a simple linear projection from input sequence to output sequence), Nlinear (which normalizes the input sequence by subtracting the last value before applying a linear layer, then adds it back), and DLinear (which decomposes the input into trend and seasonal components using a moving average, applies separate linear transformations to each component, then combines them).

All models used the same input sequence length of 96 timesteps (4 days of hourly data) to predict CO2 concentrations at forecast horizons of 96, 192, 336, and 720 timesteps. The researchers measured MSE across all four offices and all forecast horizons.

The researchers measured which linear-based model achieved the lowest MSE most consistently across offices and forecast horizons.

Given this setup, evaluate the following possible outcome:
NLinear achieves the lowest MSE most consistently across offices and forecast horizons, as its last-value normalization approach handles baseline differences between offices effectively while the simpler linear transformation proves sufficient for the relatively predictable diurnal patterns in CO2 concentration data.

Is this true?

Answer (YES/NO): NO